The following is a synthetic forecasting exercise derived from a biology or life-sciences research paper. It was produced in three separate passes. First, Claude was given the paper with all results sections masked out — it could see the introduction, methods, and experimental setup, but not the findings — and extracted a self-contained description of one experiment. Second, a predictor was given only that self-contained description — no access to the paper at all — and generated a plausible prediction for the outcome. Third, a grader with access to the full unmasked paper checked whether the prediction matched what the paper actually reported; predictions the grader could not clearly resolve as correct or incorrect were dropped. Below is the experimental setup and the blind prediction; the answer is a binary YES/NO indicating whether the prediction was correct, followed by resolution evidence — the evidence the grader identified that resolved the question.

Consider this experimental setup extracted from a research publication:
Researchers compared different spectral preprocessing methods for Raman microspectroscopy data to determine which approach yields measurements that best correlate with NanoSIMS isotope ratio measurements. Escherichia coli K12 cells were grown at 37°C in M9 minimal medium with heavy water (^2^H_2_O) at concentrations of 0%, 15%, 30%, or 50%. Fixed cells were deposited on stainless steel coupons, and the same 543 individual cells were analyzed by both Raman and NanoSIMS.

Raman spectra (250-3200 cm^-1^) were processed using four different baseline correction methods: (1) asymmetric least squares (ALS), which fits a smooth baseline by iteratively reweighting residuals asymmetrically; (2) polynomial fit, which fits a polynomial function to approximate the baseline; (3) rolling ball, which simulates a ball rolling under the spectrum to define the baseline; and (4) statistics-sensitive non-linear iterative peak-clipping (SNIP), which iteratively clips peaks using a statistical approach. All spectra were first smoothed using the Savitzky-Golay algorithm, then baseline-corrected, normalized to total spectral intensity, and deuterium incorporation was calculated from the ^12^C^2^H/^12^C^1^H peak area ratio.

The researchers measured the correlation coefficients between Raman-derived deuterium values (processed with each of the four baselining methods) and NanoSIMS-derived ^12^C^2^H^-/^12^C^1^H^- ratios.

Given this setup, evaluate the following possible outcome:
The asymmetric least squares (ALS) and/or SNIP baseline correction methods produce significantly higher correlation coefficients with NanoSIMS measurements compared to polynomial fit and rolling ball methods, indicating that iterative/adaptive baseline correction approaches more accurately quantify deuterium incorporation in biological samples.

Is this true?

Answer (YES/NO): NO